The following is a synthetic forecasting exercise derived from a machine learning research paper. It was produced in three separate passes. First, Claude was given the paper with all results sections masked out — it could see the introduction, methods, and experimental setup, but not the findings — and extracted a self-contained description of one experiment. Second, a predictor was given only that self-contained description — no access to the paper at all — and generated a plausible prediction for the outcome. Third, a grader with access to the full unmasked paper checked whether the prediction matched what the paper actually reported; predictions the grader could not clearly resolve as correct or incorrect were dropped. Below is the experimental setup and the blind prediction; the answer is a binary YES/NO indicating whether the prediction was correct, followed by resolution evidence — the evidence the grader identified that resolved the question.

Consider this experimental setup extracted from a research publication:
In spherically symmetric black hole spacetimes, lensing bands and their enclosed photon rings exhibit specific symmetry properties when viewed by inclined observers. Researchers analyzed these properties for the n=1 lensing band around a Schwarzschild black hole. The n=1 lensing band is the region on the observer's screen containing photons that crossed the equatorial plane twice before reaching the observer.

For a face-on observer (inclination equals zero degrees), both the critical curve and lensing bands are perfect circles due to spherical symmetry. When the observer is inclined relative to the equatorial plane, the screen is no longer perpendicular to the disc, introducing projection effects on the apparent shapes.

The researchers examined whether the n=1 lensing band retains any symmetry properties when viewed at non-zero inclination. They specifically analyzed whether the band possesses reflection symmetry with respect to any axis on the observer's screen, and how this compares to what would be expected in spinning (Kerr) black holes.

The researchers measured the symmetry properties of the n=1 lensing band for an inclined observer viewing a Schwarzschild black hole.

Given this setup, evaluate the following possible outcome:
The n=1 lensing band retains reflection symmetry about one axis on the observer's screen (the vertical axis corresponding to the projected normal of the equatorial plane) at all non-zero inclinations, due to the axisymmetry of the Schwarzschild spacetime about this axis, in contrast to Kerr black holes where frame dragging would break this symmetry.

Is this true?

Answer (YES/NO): YES